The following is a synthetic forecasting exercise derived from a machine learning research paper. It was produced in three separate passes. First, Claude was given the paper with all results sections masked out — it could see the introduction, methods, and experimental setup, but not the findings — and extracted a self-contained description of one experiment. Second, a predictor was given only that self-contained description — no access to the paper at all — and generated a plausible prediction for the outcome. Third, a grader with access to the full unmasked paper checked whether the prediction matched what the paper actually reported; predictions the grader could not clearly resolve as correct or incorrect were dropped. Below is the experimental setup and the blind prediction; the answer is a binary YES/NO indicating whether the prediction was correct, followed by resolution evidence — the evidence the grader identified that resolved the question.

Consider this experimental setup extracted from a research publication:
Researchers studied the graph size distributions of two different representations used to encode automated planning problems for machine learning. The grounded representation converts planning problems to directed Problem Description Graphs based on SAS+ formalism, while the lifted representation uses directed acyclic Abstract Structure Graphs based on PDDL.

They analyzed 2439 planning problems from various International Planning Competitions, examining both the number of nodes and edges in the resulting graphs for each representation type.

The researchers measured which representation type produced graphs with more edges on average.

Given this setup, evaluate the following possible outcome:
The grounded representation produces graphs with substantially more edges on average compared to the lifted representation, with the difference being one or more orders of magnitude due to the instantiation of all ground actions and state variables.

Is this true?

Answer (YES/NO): NO